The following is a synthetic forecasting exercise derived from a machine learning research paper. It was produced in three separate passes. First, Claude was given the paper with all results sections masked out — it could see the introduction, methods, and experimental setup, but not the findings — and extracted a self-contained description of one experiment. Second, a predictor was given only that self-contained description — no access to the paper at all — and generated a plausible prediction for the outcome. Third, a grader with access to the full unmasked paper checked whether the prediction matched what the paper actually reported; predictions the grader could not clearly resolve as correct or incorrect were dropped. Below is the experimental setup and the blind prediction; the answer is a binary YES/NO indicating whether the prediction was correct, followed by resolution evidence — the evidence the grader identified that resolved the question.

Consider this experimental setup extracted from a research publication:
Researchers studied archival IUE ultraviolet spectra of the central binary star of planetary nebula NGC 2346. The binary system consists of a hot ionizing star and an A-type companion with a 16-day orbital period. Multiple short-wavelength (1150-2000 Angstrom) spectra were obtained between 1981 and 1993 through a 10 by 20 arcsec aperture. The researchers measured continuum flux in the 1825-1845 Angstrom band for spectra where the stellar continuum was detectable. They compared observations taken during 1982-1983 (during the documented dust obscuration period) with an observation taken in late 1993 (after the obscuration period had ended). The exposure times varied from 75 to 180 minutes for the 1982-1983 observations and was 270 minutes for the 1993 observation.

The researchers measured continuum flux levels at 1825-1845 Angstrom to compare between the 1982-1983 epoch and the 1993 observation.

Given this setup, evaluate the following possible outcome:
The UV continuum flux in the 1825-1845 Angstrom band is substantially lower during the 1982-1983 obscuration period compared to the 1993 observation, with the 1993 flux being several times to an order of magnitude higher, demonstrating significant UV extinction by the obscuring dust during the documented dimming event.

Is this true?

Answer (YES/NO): YES